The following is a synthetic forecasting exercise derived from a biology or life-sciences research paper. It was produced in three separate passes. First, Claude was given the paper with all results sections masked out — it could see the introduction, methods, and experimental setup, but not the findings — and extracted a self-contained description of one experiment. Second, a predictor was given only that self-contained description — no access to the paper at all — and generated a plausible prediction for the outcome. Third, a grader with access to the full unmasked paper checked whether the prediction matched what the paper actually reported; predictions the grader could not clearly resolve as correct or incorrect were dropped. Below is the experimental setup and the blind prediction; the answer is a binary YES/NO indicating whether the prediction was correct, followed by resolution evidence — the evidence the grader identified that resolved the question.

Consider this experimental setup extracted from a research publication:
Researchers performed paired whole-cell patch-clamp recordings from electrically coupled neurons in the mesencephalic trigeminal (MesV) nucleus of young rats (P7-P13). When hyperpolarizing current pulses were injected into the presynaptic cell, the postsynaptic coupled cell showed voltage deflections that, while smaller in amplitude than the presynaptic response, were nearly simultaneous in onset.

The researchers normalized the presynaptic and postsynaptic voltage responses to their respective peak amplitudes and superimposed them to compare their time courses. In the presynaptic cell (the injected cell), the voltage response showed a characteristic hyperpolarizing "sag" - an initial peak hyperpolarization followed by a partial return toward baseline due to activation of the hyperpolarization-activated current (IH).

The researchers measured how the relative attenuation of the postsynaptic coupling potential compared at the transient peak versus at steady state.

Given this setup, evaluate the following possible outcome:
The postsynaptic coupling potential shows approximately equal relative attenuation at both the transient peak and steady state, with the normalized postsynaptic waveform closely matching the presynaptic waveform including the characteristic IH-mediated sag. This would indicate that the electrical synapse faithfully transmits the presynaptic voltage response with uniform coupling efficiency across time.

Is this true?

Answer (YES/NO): NO